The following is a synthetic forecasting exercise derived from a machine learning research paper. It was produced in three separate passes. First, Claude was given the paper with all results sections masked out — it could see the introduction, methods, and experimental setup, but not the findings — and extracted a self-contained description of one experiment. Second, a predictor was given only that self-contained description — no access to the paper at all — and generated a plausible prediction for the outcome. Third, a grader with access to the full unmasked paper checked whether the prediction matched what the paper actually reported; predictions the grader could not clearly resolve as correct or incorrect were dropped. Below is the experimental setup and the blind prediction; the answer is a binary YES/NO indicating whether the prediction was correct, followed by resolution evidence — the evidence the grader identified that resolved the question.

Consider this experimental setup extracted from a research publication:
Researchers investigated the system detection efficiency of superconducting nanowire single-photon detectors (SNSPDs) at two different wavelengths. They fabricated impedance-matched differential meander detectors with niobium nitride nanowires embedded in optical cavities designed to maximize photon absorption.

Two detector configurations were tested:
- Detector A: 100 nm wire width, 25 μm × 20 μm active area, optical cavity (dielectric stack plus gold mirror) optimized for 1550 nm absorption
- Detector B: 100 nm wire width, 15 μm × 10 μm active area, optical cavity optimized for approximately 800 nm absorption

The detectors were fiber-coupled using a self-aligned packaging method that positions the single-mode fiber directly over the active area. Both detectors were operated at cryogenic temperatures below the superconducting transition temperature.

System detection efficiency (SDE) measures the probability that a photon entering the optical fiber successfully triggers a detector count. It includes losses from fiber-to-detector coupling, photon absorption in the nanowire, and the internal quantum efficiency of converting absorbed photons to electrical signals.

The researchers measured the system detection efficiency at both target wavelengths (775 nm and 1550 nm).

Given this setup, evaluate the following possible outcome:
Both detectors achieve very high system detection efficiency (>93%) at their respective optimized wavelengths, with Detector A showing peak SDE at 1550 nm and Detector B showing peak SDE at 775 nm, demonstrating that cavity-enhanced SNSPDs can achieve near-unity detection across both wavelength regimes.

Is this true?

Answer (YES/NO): NO